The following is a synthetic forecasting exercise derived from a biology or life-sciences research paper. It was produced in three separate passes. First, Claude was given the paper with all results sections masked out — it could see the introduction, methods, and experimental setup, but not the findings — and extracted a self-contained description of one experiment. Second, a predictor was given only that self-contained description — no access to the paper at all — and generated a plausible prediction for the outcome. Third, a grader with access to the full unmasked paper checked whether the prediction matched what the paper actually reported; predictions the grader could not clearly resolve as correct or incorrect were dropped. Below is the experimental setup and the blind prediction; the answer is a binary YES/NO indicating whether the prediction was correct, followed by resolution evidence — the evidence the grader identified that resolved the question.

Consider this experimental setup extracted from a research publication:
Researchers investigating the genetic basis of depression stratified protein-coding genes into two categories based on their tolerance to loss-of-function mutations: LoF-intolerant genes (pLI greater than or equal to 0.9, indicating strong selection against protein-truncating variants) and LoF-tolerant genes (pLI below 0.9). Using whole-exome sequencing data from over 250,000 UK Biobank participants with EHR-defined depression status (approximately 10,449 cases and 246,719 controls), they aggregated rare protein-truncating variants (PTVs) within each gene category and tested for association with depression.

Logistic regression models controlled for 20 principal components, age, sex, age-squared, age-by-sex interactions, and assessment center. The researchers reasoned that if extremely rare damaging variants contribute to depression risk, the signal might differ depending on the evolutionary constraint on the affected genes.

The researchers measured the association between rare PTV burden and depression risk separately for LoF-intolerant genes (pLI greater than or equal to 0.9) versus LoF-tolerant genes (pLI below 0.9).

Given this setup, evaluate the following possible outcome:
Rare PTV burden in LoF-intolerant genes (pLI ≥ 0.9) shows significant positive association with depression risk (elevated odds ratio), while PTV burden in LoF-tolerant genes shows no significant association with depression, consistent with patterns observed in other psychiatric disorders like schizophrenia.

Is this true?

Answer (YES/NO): YES